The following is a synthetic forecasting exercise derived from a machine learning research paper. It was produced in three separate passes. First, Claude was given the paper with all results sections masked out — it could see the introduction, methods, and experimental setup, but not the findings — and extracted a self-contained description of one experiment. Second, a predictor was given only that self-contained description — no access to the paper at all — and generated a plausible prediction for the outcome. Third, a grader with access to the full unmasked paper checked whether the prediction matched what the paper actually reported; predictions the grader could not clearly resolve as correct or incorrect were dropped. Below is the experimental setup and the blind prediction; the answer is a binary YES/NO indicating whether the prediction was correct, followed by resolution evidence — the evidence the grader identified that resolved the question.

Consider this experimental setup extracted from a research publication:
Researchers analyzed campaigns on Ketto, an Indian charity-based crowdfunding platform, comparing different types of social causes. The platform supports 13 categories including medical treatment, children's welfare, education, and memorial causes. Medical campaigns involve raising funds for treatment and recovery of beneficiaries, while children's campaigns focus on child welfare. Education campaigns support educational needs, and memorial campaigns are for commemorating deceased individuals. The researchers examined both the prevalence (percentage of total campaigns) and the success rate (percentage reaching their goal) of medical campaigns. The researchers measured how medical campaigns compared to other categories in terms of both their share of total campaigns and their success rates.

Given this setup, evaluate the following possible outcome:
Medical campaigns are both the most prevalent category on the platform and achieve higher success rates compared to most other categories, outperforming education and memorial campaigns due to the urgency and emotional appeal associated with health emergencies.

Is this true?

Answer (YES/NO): NO